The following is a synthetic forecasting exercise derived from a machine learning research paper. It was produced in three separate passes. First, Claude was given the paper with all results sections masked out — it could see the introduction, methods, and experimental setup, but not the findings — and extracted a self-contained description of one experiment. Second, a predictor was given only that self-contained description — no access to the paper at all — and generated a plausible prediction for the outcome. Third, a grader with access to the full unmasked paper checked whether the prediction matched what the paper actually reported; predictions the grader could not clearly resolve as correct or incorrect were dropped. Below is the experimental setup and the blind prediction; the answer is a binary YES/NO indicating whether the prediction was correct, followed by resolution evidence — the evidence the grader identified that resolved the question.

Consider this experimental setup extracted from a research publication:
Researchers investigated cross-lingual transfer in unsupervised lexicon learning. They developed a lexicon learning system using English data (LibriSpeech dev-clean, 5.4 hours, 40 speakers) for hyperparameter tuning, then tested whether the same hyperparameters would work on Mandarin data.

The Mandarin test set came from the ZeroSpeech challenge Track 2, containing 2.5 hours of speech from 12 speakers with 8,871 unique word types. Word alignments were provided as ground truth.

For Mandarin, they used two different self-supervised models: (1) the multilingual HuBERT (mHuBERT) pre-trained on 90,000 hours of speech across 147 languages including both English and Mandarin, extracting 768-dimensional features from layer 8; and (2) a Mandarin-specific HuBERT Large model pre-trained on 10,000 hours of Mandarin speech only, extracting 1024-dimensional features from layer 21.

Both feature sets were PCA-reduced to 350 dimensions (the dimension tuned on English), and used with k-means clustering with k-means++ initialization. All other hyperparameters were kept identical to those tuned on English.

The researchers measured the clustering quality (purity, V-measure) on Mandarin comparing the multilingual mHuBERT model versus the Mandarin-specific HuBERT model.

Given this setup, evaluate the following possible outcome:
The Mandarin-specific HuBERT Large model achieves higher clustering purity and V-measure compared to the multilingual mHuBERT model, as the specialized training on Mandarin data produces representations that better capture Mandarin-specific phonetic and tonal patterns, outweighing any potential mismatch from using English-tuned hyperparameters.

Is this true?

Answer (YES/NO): YES